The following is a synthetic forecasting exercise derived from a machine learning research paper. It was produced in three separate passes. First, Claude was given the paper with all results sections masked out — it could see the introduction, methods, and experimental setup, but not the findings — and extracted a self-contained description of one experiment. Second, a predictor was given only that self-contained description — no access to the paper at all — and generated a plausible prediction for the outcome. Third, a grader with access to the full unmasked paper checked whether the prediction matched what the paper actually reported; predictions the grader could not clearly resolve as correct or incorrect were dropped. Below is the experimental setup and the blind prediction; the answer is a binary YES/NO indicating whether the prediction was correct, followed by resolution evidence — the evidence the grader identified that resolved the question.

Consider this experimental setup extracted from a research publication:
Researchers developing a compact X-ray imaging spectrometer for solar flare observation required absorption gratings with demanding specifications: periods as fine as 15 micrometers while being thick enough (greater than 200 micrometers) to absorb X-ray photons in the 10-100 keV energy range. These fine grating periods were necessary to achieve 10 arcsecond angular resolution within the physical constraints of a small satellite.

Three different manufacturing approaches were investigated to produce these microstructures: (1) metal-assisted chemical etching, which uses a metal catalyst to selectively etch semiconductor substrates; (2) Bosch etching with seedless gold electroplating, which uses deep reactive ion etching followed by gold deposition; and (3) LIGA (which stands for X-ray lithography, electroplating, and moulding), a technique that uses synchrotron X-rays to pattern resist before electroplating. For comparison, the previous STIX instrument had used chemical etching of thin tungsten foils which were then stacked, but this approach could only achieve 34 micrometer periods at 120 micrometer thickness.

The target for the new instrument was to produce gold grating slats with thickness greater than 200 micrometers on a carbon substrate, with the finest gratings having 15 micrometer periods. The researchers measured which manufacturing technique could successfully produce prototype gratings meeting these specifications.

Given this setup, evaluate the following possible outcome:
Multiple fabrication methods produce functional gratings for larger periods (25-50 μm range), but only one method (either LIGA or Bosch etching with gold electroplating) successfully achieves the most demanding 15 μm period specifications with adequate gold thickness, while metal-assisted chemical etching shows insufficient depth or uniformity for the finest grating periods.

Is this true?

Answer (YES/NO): NO